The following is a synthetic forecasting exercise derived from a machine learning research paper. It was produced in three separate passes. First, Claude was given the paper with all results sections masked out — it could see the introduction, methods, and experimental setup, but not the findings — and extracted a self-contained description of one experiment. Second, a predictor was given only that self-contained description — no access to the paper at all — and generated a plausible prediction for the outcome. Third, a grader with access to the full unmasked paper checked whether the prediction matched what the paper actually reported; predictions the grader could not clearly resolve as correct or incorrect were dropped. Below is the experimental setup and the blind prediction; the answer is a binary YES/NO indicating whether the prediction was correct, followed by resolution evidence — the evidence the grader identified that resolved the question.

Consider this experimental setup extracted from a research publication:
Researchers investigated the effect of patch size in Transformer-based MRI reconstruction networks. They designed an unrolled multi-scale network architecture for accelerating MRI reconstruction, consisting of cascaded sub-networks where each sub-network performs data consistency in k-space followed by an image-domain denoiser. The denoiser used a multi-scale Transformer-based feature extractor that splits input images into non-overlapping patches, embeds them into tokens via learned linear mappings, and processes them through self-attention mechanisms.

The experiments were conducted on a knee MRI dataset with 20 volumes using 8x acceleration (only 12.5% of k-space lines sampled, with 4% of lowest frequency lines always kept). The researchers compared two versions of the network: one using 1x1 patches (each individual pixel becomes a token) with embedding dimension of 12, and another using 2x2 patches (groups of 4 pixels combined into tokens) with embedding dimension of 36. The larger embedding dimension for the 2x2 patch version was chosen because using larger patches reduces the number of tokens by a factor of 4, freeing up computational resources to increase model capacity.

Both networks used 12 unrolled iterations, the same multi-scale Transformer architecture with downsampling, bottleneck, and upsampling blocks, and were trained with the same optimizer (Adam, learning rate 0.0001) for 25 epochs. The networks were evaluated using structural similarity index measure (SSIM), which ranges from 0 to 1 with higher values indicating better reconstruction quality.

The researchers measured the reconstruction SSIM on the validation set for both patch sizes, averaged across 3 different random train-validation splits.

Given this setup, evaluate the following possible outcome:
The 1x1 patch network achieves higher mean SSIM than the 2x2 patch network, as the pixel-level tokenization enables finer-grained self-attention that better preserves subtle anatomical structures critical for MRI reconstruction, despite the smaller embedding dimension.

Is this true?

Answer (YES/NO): YES